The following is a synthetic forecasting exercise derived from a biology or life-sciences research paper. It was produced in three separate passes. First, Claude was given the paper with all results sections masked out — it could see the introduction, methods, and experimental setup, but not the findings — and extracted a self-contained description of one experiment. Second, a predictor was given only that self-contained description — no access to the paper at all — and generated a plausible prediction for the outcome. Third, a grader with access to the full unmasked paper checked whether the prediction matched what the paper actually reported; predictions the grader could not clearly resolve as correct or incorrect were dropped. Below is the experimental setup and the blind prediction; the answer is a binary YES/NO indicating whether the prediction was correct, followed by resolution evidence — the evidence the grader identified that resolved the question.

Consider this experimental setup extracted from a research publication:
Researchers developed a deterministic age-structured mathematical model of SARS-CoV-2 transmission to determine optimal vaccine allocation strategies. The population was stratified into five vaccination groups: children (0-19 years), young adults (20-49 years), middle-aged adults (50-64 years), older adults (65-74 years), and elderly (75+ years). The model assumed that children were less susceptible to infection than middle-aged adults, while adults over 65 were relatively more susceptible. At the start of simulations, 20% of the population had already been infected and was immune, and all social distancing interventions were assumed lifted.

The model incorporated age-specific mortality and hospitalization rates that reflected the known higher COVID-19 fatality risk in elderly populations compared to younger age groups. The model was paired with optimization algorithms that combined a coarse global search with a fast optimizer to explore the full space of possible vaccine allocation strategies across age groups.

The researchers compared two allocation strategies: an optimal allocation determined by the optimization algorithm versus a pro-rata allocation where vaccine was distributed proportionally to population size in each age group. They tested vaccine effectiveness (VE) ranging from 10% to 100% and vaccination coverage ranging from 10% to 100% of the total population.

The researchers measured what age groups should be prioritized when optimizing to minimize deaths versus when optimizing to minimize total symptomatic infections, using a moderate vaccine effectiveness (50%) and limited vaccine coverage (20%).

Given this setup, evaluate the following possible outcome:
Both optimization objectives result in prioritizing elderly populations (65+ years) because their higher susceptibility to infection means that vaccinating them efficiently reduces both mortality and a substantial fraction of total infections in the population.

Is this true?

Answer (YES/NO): NO